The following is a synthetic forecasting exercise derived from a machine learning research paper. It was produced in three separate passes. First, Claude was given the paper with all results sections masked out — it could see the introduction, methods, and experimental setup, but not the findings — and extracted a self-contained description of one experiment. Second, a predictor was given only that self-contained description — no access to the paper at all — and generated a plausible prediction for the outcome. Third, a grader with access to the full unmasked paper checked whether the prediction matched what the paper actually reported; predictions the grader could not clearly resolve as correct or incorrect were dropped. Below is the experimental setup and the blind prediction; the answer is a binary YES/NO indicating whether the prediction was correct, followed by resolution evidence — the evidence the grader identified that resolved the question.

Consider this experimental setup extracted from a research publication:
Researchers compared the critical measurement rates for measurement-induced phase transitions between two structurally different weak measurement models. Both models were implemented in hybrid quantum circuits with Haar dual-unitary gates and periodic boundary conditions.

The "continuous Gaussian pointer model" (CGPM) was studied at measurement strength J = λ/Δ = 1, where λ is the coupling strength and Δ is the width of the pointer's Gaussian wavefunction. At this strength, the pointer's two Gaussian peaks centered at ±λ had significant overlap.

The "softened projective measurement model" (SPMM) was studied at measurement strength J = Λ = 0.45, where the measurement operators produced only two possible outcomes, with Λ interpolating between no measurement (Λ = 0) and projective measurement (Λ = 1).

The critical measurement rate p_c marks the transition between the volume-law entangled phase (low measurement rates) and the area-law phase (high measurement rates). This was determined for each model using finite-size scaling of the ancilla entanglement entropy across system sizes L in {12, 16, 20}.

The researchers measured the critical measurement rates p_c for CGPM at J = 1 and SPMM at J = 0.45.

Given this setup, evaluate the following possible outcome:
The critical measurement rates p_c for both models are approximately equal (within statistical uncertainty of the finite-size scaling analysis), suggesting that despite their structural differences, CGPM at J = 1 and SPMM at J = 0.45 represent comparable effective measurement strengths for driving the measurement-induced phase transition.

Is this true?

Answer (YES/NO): NO